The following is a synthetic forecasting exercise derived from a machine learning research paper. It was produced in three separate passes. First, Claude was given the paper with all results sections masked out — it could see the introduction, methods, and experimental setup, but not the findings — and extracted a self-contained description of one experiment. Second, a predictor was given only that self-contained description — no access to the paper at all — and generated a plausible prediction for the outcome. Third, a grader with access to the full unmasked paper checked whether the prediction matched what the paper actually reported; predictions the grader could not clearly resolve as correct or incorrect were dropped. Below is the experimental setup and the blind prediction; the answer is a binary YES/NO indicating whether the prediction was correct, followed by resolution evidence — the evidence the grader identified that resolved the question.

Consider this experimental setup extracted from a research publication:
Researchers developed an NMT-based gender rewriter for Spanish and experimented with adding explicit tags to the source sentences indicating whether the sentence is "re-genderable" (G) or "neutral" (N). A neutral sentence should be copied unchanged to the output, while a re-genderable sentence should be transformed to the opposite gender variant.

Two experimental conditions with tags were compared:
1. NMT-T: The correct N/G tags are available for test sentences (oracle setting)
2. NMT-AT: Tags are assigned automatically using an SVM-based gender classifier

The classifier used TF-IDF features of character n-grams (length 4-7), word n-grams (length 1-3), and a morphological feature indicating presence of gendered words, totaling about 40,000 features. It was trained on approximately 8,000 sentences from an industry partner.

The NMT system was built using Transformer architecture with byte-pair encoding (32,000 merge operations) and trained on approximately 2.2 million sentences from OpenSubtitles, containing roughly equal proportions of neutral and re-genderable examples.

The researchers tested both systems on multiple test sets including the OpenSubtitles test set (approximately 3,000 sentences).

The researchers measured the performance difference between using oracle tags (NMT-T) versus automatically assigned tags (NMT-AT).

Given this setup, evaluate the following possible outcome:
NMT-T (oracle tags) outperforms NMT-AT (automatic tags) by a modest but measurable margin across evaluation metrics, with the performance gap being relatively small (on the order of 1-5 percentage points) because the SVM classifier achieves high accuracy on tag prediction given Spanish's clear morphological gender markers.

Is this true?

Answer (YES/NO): NO